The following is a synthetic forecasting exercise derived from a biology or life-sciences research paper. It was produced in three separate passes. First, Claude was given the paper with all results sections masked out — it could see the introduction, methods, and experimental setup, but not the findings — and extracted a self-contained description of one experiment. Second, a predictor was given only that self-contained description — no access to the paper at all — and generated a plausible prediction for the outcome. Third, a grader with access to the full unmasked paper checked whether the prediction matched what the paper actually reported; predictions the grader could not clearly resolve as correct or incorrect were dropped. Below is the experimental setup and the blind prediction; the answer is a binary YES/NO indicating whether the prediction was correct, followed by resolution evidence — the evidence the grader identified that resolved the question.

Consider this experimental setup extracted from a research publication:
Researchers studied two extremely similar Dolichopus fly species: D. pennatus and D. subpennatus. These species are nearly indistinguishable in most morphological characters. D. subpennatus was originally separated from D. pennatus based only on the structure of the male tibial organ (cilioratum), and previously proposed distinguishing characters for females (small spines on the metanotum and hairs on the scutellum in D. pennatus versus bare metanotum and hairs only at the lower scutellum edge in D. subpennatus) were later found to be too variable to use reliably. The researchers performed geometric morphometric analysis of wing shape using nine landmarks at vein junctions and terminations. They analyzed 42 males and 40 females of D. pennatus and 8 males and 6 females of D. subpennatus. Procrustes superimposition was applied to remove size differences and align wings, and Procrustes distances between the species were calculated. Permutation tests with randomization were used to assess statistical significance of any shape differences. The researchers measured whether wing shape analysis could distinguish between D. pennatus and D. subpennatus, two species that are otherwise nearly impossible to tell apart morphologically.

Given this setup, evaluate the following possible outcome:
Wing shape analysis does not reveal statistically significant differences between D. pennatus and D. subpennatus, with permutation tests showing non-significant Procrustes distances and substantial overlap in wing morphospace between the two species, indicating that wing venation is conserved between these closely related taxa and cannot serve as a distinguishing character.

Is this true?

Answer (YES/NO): NO